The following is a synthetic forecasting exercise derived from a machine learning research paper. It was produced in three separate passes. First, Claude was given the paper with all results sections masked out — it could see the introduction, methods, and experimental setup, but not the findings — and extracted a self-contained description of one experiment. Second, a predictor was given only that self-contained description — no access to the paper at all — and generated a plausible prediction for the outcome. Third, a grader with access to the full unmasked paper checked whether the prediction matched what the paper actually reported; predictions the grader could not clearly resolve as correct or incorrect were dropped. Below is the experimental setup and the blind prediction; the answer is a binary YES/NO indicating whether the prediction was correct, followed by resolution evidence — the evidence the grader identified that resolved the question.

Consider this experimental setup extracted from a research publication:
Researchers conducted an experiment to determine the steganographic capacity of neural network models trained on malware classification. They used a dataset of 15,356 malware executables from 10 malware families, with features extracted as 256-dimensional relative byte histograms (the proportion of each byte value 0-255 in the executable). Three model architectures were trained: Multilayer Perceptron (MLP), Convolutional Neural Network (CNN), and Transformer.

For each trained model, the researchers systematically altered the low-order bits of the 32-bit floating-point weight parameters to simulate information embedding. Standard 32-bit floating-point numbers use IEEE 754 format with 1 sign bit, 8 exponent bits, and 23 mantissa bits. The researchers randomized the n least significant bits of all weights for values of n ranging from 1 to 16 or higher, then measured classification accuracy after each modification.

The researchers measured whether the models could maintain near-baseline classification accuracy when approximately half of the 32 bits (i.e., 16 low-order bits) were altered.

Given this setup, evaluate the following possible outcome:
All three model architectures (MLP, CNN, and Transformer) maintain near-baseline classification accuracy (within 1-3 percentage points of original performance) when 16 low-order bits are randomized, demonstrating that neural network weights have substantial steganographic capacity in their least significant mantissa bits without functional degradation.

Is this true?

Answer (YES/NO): YES